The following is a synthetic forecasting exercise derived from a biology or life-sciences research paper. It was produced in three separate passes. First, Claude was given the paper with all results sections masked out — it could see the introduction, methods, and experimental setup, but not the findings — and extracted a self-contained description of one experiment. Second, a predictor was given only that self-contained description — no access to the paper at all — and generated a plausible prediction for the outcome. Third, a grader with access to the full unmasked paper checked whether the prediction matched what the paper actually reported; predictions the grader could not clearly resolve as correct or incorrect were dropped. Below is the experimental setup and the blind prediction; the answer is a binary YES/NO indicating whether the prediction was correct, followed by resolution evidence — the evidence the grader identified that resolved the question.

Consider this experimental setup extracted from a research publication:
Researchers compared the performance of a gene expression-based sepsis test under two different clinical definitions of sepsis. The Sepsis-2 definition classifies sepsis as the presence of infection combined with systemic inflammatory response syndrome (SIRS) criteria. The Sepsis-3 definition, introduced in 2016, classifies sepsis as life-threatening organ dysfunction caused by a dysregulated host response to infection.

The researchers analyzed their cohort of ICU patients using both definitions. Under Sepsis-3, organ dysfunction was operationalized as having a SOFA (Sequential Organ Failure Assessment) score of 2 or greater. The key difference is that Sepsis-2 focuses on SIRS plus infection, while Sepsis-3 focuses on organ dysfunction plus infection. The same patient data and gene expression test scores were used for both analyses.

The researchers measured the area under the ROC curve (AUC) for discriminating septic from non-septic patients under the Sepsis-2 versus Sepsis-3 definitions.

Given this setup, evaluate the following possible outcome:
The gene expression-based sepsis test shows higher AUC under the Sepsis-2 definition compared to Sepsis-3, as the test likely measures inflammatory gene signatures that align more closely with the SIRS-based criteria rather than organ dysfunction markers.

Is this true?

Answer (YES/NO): NO